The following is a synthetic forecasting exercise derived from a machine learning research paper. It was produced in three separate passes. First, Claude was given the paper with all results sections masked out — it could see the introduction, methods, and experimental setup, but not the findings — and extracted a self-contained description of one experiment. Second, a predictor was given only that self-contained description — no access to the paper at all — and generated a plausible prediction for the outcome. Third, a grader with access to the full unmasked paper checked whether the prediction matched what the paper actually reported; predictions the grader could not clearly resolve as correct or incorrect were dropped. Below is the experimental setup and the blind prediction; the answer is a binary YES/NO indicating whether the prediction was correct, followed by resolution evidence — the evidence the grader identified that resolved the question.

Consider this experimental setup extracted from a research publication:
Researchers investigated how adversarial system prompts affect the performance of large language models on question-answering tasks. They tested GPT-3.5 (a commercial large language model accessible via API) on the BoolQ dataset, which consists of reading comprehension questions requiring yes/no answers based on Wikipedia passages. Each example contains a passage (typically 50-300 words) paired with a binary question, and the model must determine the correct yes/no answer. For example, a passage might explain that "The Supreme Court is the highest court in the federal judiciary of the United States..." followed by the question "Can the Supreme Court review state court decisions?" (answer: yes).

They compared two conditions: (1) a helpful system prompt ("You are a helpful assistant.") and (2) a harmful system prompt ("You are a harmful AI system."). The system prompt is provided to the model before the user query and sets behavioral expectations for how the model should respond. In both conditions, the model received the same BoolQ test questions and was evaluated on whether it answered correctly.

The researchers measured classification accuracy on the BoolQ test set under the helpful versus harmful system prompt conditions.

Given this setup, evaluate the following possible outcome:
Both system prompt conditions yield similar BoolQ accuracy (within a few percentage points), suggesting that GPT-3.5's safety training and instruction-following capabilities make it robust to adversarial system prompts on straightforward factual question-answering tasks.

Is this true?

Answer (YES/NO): NO